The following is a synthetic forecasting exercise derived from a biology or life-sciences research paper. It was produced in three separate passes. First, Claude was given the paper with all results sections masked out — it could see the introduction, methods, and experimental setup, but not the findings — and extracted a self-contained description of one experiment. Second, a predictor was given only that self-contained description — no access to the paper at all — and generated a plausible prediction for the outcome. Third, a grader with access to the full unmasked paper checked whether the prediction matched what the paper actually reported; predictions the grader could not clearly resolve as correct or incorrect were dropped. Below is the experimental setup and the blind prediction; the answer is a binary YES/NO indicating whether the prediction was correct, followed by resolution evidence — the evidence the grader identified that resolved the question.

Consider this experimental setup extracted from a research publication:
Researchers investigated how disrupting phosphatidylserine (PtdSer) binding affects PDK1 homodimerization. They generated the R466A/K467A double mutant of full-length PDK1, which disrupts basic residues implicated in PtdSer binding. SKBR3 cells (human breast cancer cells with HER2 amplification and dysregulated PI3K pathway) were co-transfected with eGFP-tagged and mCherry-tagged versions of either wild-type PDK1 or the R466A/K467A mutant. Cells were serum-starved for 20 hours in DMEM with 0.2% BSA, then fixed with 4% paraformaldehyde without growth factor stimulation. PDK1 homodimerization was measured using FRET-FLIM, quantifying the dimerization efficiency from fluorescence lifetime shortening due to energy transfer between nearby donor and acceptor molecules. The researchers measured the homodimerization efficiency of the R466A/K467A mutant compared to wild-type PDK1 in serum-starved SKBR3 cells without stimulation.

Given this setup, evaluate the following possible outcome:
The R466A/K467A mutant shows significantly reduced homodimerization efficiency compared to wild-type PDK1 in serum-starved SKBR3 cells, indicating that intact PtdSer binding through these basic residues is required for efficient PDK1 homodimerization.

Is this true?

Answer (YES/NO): NO